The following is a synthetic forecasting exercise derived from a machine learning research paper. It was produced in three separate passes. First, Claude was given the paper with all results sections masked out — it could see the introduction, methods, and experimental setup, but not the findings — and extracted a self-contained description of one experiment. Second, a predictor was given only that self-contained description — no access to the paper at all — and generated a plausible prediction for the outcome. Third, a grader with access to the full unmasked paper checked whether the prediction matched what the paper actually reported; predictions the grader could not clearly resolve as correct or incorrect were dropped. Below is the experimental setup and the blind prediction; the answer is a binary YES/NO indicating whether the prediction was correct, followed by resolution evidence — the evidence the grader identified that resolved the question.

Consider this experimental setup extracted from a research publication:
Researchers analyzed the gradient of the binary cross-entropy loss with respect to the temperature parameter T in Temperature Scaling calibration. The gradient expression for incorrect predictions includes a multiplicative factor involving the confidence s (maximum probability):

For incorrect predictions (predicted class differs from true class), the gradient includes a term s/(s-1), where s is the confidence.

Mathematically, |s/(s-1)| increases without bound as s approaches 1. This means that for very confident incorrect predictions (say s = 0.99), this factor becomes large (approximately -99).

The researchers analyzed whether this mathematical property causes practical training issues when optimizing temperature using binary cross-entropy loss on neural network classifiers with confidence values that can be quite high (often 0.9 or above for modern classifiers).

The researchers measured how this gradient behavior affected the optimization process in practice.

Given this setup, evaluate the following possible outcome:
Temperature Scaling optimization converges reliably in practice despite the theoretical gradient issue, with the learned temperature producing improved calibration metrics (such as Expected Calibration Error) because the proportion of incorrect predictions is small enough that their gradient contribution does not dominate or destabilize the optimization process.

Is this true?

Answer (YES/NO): YES